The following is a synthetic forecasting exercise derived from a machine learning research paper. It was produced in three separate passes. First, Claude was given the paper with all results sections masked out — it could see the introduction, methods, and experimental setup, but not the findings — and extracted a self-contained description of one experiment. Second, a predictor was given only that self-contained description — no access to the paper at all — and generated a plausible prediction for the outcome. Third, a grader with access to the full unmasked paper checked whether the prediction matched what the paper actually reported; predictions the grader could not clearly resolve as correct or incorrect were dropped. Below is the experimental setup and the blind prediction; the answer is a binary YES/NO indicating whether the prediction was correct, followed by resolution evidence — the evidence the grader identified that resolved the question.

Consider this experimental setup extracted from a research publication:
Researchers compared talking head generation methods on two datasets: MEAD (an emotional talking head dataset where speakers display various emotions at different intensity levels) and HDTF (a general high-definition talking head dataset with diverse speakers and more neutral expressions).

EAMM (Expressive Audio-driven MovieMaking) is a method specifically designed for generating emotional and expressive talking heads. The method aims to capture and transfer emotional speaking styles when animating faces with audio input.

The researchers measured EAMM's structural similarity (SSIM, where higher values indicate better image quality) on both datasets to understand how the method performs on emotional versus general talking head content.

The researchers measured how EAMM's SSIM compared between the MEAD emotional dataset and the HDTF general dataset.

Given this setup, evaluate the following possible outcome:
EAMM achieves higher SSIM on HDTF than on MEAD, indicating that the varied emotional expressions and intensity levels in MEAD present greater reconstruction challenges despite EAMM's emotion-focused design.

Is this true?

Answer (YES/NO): NO